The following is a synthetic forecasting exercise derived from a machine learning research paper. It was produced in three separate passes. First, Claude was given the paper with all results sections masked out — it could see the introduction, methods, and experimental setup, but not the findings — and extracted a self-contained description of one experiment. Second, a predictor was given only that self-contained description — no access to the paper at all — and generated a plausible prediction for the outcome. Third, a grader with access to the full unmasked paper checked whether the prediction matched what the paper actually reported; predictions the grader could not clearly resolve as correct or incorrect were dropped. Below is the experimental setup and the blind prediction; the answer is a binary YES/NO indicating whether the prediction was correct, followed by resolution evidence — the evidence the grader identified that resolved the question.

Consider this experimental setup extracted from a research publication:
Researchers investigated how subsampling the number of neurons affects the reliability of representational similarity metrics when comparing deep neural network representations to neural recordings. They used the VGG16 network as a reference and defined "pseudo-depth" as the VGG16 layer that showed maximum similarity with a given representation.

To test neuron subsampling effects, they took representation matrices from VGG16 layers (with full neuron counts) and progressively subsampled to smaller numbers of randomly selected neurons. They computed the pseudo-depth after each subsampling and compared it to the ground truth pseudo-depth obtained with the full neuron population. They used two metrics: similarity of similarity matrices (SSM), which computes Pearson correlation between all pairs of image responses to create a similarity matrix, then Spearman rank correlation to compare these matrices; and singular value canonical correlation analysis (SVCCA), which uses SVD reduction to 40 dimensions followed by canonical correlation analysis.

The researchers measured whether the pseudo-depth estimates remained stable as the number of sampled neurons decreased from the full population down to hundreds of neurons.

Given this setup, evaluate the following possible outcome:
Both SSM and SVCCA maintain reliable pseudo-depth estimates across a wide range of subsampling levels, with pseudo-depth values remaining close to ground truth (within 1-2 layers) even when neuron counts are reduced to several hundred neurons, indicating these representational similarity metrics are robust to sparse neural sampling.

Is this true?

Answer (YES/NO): NO